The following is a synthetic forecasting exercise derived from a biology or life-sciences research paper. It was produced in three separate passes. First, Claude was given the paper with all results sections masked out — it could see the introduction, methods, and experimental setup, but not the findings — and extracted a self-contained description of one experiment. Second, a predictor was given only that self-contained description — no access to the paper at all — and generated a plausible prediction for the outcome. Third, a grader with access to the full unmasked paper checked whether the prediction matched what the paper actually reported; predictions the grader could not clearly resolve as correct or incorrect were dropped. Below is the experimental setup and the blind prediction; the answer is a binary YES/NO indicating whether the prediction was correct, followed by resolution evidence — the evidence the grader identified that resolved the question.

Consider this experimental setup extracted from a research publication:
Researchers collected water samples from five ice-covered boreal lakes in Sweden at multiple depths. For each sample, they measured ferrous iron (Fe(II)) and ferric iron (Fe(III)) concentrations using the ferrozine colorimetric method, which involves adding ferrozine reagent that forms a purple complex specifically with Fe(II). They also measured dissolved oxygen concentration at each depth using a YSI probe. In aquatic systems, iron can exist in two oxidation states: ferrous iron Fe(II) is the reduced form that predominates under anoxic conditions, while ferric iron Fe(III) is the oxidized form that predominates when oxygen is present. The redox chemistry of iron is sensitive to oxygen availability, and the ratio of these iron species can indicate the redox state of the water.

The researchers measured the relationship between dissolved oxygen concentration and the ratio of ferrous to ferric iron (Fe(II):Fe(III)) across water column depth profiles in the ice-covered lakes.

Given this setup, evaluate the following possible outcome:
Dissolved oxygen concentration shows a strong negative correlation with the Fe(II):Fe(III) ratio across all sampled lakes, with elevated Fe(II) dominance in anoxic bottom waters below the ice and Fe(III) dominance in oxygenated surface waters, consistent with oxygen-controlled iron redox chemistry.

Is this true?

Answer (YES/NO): NO